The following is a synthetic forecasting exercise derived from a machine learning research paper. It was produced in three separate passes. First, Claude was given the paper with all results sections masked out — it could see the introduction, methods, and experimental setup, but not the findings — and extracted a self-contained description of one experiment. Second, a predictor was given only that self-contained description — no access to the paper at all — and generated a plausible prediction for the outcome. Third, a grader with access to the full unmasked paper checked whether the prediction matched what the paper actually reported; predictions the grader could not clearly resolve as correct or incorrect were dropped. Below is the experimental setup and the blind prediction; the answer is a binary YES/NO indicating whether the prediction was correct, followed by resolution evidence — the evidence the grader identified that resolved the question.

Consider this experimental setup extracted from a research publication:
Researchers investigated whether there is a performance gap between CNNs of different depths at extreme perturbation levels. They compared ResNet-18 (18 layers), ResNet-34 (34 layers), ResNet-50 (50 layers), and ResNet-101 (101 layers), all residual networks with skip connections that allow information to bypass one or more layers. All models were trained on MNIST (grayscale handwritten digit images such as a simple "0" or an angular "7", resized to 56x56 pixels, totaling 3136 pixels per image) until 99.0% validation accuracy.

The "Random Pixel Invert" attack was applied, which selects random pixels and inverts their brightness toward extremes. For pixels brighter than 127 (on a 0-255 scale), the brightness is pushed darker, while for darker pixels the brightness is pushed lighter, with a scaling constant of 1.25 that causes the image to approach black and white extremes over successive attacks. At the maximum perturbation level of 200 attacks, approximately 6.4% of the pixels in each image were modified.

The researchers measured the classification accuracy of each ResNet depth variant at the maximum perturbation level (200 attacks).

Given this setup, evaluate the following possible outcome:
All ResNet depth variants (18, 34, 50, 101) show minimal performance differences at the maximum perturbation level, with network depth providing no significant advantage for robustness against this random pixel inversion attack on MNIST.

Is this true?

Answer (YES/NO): NO